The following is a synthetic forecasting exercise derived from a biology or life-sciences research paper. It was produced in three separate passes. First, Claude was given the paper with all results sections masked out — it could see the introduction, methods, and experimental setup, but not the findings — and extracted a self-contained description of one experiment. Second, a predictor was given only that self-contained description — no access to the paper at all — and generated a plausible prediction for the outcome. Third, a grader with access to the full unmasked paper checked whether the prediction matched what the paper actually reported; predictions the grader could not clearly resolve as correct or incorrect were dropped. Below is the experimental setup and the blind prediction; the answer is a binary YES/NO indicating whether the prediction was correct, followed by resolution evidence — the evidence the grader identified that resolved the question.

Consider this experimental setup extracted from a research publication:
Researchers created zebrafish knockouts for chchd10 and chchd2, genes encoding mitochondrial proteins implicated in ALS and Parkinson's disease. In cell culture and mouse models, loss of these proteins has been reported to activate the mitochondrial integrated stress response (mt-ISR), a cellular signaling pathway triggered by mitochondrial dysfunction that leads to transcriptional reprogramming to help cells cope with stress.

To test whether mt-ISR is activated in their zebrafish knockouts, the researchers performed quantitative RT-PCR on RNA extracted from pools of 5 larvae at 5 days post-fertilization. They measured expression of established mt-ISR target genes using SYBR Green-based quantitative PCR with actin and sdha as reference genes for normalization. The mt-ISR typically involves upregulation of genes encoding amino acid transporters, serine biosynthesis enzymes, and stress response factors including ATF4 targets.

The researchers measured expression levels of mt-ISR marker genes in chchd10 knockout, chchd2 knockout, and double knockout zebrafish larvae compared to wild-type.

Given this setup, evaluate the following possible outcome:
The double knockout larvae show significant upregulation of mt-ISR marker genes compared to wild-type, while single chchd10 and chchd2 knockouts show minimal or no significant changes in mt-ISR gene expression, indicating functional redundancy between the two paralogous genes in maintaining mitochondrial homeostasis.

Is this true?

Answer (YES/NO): YES